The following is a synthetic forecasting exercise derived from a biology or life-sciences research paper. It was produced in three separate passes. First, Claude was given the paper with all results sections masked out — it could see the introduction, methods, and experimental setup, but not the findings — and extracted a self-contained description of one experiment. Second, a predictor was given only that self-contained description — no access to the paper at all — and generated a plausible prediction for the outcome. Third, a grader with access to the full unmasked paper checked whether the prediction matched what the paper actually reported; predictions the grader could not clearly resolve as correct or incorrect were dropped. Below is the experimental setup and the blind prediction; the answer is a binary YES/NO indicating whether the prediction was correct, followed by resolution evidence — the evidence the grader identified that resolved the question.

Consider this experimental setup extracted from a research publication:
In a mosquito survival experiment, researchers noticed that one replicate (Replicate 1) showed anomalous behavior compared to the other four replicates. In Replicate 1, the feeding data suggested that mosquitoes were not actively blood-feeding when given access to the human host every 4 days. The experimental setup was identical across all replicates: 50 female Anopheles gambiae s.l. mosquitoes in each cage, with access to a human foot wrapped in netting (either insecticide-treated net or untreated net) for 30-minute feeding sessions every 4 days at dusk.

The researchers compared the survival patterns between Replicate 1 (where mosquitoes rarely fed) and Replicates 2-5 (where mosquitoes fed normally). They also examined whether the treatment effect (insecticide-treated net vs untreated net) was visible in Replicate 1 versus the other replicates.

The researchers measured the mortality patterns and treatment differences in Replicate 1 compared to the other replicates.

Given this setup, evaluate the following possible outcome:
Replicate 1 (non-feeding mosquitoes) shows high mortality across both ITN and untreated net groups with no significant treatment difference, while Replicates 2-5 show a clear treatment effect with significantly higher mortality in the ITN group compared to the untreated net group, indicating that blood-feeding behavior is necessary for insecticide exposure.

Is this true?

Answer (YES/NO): YES